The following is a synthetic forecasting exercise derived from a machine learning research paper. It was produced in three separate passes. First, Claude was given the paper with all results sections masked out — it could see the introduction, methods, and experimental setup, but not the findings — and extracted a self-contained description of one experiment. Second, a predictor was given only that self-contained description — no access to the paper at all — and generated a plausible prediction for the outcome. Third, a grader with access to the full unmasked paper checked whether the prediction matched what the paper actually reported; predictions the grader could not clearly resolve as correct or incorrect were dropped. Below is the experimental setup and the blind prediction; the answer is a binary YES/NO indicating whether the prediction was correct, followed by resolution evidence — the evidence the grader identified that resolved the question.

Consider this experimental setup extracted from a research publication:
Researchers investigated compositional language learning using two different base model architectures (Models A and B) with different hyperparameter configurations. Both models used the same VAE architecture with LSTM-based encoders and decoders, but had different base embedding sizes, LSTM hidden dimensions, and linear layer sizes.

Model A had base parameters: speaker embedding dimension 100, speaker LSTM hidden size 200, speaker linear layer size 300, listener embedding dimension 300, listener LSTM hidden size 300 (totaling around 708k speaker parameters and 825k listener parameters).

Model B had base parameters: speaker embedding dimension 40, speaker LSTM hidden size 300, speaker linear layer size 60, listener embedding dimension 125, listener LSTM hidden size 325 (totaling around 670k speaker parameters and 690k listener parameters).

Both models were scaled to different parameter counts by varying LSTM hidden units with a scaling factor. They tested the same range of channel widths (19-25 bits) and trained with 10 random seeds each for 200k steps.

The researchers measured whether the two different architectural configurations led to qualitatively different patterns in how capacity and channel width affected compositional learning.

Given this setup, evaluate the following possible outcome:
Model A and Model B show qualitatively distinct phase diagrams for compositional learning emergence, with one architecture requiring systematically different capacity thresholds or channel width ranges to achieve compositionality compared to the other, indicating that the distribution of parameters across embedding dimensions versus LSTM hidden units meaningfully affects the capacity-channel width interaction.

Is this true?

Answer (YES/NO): NO